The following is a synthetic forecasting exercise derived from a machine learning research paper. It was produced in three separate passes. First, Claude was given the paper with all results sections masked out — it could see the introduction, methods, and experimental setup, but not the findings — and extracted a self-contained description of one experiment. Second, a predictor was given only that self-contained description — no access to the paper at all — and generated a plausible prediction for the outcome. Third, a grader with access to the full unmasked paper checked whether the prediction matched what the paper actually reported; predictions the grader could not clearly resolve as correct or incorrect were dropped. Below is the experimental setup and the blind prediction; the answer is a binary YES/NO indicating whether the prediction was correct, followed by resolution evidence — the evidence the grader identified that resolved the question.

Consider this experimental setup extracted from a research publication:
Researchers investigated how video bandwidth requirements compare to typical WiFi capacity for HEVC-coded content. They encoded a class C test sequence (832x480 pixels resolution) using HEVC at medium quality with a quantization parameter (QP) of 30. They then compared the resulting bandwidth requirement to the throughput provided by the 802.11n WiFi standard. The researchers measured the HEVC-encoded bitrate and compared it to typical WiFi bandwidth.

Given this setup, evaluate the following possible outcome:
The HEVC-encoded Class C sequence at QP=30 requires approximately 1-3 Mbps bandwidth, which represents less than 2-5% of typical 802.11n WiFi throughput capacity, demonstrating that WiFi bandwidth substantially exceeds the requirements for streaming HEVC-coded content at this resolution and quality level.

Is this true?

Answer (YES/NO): YES